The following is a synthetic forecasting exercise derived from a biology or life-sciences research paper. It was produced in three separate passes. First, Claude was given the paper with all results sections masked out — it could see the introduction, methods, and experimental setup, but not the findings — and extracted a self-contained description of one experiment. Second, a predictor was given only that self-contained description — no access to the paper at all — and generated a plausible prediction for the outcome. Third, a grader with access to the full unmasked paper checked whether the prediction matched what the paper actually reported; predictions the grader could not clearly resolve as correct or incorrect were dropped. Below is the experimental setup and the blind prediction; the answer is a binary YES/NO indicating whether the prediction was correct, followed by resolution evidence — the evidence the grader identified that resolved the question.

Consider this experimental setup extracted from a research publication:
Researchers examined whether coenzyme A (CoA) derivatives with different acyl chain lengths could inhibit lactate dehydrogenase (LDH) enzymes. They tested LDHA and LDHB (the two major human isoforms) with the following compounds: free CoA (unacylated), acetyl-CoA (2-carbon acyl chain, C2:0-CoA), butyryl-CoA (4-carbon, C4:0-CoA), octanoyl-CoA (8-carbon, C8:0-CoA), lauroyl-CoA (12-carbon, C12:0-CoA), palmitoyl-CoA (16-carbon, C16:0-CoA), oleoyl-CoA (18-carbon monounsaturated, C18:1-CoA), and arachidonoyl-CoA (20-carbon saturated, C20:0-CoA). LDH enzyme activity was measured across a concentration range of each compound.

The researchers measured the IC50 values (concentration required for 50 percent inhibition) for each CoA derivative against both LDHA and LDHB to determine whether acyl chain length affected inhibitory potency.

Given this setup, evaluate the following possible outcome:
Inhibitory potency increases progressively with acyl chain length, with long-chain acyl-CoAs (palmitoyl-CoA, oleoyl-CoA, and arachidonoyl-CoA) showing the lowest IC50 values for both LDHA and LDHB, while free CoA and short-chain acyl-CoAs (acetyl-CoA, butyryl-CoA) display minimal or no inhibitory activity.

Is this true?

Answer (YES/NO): NO